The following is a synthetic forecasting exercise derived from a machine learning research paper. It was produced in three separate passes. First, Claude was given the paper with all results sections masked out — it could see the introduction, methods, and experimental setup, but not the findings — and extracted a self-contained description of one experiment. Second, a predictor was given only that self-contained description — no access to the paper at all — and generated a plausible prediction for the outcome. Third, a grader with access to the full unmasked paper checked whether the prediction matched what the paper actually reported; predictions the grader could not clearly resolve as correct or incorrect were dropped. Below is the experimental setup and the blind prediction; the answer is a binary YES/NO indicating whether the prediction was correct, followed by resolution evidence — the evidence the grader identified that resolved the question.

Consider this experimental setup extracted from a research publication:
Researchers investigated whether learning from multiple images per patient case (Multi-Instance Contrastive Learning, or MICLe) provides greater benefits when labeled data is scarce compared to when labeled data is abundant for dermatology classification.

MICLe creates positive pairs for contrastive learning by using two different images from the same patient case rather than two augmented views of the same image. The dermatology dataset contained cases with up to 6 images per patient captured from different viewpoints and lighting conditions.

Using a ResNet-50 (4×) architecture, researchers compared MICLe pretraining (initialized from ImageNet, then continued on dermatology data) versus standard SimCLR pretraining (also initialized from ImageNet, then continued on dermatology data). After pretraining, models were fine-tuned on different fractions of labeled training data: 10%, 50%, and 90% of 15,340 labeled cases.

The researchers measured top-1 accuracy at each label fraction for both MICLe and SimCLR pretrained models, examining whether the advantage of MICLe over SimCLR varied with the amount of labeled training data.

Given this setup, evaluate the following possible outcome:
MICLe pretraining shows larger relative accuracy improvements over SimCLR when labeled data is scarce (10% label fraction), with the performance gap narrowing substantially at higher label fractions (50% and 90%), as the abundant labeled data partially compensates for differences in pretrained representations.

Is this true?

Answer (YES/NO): YES